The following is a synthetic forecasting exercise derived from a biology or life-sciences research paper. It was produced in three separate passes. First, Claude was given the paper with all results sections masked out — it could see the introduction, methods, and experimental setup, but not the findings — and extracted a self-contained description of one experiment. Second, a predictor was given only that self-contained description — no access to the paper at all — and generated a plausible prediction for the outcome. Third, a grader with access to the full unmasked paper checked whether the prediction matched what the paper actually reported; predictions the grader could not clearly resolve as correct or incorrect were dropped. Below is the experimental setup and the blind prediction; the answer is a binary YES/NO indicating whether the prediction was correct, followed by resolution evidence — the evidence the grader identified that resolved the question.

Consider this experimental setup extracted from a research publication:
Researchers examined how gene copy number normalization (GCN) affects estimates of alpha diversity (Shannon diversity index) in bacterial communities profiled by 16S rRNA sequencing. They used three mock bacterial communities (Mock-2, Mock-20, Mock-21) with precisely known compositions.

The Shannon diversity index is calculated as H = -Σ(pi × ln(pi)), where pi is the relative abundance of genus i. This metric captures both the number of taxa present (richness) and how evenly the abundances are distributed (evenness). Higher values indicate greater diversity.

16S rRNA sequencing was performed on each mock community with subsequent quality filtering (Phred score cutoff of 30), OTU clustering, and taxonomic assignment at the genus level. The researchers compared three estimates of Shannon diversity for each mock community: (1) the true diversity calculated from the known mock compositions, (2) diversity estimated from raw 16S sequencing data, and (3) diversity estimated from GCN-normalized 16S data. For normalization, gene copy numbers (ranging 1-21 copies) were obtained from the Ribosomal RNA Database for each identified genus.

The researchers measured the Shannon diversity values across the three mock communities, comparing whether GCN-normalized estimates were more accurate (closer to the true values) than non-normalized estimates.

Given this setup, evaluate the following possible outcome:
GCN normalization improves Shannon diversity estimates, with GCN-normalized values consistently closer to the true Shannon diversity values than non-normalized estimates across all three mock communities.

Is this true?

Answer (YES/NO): NO